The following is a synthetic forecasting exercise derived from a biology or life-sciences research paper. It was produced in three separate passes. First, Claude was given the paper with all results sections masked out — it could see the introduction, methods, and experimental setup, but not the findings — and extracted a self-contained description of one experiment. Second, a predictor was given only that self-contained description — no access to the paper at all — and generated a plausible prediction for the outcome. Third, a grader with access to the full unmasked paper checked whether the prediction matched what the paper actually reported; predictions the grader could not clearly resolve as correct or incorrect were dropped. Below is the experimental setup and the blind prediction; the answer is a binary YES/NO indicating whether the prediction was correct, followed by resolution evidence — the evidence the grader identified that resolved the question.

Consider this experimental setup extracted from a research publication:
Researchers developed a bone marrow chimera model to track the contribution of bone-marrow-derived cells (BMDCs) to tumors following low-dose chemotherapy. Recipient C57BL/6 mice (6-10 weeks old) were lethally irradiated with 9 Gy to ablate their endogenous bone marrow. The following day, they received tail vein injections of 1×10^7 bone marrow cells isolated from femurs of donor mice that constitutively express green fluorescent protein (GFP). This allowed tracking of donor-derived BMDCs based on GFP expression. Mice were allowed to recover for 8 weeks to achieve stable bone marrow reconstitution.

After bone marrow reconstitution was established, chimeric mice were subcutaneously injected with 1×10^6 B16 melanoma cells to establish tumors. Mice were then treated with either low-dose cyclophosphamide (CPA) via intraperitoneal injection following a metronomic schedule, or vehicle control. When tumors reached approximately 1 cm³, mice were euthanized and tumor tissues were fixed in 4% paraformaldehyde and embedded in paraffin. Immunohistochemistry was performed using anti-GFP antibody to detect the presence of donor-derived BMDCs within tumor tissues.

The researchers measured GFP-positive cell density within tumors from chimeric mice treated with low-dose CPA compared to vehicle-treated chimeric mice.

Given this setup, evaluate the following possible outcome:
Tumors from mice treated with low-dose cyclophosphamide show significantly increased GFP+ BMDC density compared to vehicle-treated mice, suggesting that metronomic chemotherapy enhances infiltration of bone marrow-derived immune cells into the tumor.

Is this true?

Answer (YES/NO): YES